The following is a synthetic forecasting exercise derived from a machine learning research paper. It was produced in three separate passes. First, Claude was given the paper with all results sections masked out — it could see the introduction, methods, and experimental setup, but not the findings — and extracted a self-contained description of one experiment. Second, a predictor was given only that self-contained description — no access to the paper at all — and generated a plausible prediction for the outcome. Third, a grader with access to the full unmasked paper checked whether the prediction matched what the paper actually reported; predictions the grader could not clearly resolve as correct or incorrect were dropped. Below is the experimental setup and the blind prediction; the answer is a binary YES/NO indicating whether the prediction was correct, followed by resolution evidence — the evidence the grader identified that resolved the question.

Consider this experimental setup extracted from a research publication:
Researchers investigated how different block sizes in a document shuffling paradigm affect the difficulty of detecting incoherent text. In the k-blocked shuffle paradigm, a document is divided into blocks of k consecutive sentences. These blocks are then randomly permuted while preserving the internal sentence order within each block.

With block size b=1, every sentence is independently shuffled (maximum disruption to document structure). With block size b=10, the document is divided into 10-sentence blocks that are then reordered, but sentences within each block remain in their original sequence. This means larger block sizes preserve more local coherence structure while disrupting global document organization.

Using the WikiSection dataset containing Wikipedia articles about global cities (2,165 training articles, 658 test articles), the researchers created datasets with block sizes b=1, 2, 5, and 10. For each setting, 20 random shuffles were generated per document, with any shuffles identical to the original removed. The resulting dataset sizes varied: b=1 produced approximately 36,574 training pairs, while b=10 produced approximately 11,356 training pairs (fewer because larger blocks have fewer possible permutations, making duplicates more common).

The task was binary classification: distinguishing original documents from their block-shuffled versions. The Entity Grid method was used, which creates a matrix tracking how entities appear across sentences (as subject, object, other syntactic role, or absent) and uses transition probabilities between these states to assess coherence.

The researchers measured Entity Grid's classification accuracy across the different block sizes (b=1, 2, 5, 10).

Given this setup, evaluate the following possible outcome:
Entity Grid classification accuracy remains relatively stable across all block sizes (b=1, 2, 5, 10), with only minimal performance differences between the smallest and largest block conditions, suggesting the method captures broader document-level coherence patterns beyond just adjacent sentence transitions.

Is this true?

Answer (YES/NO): NO